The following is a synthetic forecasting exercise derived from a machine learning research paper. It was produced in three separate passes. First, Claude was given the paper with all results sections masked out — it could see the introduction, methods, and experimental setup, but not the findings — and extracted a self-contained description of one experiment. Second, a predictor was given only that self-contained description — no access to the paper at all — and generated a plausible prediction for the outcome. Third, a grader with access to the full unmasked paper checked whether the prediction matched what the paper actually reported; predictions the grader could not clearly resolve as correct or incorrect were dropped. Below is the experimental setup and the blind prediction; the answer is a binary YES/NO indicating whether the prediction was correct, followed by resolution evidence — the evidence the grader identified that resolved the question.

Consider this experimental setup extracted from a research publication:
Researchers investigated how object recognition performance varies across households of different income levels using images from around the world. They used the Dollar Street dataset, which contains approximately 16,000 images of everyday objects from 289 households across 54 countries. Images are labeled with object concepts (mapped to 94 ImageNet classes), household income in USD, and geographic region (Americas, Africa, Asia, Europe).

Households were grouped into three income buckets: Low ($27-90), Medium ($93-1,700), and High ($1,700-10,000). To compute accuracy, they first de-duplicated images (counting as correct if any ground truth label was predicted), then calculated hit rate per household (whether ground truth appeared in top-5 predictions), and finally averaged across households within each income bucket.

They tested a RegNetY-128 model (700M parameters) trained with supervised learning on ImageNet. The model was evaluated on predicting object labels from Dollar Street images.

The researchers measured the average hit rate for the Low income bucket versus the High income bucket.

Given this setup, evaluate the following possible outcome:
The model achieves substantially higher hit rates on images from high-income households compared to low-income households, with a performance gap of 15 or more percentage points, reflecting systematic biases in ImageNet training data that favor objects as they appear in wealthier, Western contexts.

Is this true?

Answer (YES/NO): YES